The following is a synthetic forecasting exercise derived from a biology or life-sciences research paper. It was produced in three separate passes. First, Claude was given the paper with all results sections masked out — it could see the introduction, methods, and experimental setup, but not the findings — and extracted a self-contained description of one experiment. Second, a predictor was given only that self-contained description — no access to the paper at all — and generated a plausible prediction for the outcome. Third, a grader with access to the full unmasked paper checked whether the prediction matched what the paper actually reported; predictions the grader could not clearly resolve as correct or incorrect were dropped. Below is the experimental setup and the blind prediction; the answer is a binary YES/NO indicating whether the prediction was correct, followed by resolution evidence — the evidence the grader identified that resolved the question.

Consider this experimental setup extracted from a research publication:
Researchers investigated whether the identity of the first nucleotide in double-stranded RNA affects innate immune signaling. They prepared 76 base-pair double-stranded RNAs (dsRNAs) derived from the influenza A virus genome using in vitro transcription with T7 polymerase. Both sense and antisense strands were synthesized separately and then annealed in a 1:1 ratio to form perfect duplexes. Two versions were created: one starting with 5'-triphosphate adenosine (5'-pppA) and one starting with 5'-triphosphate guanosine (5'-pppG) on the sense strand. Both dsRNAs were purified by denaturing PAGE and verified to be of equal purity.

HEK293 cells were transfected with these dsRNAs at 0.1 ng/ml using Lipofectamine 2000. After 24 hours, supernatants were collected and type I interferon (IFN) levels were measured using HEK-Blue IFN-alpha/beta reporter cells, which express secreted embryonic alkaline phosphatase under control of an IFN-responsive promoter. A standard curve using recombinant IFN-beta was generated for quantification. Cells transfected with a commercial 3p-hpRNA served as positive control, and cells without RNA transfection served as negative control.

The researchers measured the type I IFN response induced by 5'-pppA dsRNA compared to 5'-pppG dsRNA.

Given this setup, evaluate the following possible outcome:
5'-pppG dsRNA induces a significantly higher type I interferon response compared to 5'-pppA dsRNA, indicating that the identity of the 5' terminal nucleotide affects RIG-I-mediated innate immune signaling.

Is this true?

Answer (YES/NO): NO